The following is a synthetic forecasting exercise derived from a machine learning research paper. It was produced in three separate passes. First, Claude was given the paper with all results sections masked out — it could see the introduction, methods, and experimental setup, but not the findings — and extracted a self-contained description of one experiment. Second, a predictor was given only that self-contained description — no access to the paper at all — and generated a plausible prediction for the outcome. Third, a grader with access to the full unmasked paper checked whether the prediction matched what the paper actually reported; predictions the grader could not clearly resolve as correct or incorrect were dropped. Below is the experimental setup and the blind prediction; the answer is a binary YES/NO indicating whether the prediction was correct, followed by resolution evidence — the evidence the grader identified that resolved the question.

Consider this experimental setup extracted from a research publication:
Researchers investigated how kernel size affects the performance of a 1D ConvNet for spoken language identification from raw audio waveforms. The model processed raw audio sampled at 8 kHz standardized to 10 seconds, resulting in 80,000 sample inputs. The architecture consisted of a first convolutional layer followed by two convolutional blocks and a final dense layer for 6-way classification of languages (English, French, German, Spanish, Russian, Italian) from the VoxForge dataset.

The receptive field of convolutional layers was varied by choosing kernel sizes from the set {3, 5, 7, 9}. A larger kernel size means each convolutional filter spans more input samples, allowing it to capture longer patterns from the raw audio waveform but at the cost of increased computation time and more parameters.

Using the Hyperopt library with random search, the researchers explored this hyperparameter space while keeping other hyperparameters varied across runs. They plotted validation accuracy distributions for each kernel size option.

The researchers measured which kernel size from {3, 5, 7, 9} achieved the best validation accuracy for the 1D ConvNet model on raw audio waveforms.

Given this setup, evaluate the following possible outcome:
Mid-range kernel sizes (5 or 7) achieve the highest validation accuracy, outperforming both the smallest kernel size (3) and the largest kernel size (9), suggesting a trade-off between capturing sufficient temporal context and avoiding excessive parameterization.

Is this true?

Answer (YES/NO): NO